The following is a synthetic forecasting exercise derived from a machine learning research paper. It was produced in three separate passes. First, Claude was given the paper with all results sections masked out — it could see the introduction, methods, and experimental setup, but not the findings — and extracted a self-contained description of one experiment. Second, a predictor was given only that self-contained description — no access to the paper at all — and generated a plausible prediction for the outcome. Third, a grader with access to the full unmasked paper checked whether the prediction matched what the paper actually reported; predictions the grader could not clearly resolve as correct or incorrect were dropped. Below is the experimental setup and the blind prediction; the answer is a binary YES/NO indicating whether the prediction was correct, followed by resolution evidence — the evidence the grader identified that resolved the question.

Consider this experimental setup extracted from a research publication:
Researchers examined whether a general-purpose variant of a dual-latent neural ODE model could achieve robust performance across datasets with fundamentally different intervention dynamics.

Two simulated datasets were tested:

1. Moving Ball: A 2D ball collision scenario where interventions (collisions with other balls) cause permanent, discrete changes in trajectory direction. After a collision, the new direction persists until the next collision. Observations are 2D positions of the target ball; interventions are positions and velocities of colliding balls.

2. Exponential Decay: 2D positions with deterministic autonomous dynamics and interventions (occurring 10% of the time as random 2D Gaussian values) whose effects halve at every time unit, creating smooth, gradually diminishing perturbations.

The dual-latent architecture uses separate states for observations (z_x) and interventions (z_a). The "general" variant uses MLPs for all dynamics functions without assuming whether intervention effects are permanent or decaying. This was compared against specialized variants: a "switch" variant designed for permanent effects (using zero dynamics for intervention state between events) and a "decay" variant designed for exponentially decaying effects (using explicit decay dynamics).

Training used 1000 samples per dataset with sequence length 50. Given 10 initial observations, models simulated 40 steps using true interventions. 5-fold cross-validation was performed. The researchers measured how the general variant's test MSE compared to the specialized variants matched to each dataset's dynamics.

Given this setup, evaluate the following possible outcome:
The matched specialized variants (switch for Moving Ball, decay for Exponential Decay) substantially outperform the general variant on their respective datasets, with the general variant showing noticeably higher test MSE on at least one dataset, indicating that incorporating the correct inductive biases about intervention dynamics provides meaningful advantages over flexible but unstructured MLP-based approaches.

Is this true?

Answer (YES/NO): NO